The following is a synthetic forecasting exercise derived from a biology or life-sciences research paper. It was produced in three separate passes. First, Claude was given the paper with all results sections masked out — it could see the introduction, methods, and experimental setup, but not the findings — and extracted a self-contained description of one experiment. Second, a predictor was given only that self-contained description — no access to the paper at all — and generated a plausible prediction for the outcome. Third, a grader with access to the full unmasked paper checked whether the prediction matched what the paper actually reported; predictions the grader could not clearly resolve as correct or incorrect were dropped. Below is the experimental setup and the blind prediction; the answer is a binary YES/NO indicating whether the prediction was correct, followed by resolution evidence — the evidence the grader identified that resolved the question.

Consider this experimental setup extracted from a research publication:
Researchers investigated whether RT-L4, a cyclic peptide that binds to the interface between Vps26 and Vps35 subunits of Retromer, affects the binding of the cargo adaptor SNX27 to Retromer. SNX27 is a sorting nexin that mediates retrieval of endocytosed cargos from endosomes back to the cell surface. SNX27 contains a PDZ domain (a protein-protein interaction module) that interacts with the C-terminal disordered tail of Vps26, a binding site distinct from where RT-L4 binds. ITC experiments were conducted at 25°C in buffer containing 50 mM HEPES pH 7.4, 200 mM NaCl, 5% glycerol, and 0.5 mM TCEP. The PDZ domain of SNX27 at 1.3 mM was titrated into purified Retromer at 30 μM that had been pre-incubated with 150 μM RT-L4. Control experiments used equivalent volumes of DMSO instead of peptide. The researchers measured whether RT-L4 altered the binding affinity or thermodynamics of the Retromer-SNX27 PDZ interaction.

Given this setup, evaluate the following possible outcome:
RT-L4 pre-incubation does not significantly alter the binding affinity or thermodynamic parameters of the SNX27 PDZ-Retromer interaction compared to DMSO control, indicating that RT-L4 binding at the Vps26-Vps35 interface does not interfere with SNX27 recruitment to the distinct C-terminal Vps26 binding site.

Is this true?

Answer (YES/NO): NO